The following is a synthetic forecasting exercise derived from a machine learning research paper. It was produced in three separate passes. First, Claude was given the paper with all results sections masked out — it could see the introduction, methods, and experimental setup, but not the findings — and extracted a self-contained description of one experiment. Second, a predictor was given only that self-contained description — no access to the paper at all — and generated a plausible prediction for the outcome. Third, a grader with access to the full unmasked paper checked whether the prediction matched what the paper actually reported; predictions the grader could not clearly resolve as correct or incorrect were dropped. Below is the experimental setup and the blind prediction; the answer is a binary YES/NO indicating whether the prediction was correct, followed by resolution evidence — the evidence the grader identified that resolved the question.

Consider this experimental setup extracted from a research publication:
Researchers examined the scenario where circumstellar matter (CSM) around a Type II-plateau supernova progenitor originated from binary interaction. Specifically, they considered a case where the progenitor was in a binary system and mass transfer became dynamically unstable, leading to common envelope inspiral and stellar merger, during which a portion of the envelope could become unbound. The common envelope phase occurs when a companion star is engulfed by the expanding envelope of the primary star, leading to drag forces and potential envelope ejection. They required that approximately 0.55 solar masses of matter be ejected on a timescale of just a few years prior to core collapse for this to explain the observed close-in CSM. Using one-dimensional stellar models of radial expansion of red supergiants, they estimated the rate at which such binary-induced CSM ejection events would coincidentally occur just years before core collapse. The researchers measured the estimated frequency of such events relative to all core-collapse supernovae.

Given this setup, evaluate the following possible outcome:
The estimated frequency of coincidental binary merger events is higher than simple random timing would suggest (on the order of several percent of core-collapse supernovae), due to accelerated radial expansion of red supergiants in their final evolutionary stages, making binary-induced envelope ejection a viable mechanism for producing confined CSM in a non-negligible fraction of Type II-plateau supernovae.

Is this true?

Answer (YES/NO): NO